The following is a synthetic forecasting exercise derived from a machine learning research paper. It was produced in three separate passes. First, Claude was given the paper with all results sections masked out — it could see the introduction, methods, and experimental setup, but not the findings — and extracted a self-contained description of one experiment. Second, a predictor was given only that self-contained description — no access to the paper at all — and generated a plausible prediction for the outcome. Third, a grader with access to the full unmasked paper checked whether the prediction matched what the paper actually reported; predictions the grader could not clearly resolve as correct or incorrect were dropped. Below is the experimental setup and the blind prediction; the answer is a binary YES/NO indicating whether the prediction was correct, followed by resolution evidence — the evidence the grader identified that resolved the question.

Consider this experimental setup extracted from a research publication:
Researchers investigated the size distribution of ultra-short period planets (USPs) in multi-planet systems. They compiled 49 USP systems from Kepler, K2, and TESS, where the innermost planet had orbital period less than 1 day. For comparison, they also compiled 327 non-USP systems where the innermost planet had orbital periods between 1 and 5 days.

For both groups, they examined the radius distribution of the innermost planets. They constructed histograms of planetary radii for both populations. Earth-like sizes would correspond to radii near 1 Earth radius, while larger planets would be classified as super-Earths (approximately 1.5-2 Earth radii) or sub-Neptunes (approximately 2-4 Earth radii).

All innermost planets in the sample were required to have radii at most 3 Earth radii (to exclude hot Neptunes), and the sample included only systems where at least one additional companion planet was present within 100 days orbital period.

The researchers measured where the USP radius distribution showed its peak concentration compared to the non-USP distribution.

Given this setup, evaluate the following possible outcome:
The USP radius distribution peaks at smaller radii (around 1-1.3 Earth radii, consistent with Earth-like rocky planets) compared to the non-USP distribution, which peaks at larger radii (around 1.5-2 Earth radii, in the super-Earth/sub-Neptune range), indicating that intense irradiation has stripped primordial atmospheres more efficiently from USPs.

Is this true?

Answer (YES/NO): NO